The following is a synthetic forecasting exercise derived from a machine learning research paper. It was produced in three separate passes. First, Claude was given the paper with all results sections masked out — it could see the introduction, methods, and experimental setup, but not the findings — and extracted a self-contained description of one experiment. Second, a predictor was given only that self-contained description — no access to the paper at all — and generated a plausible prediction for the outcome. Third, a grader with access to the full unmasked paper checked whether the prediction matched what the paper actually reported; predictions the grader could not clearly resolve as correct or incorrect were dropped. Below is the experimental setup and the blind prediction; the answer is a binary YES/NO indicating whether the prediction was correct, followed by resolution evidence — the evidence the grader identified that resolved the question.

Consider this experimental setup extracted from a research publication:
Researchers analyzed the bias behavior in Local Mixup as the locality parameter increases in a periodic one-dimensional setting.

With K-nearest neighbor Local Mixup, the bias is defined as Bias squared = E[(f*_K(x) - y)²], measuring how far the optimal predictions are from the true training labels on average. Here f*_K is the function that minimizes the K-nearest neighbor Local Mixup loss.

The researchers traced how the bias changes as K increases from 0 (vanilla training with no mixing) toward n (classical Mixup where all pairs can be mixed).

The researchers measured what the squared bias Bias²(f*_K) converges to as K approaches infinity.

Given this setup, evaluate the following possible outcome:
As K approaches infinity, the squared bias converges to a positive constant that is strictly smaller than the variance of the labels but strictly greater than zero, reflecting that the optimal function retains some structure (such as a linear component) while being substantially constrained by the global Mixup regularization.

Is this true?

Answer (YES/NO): NO